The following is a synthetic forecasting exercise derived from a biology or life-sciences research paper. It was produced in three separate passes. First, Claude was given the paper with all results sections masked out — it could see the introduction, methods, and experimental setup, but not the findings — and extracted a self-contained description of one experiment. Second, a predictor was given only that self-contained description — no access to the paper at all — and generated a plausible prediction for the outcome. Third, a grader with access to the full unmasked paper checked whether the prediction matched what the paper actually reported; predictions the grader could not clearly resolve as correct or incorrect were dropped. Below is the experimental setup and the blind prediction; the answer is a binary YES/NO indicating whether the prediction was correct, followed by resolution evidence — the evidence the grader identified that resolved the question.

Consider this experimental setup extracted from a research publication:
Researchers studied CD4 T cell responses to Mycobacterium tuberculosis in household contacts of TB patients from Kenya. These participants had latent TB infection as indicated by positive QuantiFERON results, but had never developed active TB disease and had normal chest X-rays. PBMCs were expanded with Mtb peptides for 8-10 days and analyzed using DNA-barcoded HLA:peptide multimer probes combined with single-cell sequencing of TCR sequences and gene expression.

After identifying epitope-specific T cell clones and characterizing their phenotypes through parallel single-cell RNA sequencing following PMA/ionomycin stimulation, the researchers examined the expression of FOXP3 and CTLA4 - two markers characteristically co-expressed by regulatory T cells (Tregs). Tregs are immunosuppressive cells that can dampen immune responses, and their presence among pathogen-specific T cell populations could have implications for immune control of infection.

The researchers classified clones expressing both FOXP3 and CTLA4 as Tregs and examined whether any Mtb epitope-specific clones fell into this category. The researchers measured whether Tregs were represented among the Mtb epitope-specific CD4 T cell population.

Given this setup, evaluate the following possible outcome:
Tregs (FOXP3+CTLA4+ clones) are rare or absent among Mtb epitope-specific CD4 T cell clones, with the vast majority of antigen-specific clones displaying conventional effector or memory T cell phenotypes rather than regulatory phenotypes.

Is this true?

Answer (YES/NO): YES